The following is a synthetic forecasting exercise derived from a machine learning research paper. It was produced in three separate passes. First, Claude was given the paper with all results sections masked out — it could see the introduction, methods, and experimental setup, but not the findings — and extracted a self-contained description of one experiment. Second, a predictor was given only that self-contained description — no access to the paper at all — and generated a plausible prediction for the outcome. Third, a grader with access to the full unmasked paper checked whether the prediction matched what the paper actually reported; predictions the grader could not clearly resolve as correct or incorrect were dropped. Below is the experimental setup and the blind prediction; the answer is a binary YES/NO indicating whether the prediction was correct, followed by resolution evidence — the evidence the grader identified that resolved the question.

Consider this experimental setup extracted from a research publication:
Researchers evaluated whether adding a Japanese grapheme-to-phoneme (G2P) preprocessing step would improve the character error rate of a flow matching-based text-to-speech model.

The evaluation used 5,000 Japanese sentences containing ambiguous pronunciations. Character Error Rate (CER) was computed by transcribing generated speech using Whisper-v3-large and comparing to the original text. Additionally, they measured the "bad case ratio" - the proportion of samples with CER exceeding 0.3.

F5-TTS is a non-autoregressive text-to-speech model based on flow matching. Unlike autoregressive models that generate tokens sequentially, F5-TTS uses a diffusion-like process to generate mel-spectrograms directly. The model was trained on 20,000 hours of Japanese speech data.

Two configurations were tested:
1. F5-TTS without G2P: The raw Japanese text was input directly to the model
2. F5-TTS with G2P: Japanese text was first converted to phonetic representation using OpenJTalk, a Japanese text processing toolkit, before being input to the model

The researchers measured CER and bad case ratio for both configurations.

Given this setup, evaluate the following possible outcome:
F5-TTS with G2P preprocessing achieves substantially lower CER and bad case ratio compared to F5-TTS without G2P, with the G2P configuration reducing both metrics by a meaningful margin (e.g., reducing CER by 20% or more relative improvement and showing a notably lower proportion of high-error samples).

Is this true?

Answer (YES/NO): NO